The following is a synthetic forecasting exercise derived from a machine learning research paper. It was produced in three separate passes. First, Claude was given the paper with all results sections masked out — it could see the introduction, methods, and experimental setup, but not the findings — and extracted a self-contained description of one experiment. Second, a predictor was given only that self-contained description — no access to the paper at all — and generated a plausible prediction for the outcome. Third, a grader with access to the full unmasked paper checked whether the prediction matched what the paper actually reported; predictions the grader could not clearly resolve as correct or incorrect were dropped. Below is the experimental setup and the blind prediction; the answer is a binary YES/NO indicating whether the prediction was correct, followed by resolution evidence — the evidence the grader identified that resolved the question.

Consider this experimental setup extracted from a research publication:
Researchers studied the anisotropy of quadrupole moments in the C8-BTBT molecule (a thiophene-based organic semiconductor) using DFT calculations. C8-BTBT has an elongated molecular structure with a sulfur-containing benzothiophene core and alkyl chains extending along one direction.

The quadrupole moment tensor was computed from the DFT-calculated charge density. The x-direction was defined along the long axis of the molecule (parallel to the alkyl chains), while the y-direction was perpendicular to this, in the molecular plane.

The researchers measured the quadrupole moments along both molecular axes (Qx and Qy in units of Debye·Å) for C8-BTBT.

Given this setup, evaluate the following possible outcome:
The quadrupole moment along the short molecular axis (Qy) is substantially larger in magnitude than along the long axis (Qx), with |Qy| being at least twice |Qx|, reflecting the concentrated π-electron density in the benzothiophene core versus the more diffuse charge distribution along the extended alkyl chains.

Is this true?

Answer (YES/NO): NO